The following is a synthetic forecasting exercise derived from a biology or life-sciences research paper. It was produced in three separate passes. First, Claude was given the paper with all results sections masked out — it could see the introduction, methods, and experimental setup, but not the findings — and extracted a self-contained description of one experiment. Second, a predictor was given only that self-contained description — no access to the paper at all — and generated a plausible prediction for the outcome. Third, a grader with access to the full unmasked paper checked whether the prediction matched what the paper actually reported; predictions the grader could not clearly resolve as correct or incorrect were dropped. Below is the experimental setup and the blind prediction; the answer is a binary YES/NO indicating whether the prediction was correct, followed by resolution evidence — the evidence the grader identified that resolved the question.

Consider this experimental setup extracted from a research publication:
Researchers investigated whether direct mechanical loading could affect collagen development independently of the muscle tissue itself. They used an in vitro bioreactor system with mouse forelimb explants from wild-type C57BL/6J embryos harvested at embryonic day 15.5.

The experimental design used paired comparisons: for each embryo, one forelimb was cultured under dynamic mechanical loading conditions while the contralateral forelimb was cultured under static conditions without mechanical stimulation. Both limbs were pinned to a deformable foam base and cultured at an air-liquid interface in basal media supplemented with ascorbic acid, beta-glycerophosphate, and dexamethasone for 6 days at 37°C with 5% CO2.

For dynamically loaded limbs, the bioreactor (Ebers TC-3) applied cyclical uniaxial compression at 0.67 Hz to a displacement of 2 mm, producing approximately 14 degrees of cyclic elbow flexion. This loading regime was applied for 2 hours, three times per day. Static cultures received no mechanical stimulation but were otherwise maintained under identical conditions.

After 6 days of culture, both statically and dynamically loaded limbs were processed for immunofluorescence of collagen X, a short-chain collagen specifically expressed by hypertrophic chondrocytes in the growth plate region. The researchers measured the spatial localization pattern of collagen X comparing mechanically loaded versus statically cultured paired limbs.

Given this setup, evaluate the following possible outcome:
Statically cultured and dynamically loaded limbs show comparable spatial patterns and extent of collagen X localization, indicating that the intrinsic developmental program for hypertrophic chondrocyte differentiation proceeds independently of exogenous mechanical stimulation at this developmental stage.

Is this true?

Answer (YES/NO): NO